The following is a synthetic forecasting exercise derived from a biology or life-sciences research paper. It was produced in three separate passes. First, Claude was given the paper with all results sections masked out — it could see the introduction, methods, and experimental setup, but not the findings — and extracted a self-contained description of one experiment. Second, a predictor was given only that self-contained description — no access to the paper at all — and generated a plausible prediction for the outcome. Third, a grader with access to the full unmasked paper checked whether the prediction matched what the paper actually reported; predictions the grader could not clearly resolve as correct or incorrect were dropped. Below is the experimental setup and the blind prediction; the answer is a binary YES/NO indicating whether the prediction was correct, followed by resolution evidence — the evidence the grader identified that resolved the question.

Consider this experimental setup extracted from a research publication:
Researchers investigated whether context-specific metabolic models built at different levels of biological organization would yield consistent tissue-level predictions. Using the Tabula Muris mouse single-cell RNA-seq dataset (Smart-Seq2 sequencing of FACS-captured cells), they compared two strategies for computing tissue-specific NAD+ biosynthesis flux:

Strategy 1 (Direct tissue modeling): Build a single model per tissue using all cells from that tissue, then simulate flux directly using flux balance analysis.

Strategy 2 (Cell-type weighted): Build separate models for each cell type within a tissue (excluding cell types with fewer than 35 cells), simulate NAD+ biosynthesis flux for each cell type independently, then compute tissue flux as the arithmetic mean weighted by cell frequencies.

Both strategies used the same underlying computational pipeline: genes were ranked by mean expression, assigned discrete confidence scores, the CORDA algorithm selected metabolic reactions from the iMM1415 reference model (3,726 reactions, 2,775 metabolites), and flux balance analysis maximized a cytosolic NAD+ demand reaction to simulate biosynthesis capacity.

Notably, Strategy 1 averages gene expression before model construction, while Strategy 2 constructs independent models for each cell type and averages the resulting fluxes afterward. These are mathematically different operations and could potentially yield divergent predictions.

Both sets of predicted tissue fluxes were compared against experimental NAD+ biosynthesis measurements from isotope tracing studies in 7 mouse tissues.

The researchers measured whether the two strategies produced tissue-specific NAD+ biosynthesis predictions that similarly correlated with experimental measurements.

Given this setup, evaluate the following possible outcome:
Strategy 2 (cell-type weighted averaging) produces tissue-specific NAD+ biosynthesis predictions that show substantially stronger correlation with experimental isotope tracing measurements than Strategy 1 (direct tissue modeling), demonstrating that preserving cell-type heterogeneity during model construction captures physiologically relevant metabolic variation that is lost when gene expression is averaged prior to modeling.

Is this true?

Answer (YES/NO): NO